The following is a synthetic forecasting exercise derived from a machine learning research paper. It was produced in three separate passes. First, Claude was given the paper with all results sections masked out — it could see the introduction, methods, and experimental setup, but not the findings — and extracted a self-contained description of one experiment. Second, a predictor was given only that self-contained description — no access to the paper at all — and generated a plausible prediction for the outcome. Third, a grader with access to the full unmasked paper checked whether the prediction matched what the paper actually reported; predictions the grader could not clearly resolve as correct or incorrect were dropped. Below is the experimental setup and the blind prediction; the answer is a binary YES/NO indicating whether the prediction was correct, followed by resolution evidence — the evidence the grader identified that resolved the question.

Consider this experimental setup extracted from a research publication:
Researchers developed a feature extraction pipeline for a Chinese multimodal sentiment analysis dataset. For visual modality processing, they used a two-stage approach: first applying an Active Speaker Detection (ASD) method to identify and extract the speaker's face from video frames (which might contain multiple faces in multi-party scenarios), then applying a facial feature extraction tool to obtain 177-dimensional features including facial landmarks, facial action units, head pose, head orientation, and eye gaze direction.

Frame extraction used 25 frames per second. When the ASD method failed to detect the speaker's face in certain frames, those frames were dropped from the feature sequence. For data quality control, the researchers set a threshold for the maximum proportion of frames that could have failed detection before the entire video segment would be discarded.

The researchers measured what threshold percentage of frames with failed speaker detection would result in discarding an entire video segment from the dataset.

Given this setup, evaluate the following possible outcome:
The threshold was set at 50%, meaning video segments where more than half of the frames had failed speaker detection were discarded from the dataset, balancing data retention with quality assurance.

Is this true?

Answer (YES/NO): NO